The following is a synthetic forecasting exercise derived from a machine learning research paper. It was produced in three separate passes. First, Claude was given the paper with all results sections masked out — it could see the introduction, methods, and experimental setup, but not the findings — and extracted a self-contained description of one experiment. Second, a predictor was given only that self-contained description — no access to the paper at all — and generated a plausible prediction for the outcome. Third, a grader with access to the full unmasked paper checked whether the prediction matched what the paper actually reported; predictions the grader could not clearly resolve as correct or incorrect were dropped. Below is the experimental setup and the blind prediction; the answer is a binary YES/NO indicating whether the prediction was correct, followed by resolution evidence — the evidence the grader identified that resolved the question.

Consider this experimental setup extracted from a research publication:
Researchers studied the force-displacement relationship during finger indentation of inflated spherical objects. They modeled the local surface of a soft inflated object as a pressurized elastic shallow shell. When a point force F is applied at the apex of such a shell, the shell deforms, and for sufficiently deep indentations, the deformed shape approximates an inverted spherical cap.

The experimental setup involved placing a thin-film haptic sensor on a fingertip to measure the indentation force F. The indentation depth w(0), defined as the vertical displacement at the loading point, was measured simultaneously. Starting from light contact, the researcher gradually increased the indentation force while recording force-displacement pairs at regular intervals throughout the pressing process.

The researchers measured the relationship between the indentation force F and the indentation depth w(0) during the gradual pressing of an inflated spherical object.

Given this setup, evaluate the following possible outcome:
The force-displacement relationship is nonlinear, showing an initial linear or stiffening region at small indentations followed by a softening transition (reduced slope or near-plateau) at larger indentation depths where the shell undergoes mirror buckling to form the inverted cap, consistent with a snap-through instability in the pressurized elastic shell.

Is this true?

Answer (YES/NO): NO